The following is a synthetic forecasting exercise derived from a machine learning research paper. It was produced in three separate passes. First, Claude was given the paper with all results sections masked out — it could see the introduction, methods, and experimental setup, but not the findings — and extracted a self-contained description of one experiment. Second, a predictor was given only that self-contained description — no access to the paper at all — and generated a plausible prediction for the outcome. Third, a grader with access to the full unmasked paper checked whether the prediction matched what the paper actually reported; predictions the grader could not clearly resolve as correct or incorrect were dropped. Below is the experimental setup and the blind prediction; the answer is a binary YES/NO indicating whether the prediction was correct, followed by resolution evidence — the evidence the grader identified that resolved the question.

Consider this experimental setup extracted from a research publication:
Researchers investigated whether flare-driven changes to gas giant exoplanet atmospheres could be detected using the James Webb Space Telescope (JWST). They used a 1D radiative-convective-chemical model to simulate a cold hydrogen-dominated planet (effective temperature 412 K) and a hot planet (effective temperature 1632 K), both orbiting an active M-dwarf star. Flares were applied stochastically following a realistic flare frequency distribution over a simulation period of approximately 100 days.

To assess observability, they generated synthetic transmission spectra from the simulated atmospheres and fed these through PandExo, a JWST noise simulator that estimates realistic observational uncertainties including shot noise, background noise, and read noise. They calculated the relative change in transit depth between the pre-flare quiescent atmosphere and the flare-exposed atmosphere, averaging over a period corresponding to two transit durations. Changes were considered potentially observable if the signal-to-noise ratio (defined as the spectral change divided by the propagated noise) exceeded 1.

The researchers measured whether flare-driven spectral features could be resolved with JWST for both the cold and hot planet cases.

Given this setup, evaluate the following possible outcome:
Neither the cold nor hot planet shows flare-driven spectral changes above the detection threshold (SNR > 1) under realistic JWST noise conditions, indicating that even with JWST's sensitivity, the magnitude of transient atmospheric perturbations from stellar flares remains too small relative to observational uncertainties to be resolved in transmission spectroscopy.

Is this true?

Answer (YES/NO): NO